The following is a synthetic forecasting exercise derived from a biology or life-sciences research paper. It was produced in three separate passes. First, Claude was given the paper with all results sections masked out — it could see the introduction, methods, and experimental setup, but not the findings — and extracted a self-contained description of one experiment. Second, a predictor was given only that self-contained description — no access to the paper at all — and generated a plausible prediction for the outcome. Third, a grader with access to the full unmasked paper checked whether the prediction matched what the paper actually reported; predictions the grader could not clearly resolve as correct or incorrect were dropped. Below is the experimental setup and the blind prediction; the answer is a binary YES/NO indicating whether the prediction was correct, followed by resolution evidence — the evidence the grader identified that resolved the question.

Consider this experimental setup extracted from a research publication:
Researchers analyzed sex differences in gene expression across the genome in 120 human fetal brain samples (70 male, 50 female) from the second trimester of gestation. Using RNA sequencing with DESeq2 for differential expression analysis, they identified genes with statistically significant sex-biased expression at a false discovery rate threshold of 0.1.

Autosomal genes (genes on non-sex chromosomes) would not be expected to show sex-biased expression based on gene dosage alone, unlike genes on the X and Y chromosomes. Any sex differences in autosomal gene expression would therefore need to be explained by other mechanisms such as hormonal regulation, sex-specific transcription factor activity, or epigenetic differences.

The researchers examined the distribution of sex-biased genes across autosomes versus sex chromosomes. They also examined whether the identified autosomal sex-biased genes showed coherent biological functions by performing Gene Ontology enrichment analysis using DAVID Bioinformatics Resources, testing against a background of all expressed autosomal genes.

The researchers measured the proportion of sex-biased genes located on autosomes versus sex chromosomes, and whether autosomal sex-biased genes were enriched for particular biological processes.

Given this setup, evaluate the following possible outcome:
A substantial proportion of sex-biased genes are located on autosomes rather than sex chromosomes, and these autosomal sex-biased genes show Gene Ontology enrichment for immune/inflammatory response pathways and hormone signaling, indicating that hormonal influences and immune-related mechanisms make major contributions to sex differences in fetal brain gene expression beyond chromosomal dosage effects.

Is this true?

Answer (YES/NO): NO